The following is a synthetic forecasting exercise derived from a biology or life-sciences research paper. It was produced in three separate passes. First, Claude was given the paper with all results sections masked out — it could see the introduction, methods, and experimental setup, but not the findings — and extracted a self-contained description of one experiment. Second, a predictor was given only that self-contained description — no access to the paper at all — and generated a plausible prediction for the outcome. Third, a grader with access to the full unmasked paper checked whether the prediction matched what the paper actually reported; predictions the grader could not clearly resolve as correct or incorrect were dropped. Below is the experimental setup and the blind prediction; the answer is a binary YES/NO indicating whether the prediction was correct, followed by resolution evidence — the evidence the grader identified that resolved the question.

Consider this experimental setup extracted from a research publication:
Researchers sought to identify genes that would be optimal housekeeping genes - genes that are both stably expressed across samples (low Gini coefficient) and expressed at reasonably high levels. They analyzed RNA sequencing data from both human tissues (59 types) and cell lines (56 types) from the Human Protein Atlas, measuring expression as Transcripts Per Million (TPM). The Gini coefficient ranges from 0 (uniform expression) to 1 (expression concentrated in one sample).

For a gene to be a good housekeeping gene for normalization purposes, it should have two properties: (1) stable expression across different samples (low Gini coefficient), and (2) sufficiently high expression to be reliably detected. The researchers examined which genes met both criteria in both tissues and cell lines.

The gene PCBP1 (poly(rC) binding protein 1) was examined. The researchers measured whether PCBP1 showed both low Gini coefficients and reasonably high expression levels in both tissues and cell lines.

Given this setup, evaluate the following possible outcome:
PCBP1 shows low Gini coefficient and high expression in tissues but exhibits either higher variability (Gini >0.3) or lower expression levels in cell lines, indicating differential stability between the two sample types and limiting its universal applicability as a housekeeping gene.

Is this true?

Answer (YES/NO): NO